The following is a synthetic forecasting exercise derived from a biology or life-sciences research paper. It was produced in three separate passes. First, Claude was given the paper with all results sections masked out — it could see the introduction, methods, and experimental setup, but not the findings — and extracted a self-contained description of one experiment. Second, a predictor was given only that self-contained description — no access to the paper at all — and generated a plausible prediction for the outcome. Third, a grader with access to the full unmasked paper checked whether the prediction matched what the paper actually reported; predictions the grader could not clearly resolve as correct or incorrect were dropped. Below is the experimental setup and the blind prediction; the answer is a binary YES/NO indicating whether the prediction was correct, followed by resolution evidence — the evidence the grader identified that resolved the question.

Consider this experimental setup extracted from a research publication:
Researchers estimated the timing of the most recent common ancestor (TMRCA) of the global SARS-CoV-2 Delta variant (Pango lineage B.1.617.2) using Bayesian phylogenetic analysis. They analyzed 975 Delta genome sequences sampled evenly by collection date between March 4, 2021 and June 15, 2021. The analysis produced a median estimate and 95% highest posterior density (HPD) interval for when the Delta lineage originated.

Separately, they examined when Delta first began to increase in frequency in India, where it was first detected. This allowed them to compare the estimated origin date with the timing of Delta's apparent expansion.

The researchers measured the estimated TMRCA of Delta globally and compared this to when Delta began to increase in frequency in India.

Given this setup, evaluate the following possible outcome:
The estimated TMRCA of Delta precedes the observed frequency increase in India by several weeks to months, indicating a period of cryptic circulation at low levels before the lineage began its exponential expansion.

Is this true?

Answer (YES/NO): YES